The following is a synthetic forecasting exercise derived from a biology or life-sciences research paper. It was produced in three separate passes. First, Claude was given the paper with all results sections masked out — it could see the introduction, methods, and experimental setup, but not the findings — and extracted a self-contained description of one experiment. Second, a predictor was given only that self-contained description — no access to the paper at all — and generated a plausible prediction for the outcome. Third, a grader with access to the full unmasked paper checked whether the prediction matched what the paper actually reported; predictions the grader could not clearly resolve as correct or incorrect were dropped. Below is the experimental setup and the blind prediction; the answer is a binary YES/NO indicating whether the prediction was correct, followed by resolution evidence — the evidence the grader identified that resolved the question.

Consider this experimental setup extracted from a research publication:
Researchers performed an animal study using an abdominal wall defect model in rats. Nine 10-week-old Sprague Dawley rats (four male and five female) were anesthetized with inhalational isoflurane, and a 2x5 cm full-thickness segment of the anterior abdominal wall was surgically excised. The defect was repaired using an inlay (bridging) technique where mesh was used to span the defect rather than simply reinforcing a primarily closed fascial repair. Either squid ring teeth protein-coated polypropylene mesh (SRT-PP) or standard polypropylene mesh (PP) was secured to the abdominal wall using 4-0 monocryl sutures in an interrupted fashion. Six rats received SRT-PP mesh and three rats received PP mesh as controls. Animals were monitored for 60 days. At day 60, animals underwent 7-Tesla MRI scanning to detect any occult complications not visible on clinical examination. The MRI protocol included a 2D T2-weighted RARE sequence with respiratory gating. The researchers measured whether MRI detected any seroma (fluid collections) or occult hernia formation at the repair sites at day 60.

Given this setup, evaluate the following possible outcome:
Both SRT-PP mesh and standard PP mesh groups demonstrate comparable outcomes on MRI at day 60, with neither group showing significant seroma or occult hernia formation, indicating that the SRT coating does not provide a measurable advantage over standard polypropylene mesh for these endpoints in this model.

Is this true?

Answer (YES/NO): YES